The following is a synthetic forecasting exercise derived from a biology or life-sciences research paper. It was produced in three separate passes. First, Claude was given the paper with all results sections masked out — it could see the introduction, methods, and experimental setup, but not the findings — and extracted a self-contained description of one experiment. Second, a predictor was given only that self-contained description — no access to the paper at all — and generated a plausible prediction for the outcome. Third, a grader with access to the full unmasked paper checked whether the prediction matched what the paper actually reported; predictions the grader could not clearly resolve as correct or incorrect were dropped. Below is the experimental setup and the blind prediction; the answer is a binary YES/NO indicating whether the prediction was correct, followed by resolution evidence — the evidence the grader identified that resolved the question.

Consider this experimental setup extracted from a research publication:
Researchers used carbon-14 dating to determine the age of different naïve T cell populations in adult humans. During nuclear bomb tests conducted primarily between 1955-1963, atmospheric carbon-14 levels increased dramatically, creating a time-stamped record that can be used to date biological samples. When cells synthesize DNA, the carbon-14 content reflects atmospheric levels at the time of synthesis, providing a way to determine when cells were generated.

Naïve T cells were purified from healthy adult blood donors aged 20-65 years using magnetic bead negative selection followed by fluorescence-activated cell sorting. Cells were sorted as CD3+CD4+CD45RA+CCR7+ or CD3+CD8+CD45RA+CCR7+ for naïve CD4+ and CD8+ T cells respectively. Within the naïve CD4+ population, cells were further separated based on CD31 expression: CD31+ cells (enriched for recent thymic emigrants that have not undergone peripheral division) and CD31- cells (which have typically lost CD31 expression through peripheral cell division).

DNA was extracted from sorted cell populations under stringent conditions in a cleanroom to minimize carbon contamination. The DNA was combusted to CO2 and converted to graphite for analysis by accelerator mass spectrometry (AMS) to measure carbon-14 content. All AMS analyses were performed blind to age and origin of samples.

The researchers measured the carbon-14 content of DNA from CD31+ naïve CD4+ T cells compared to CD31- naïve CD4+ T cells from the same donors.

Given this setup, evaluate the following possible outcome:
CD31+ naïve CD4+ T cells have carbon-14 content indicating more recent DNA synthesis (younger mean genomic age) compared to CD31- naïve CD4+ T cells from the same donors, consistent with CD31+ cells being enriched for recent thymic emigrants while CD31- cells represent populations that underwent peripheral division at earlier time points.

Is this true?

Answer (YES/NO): NO